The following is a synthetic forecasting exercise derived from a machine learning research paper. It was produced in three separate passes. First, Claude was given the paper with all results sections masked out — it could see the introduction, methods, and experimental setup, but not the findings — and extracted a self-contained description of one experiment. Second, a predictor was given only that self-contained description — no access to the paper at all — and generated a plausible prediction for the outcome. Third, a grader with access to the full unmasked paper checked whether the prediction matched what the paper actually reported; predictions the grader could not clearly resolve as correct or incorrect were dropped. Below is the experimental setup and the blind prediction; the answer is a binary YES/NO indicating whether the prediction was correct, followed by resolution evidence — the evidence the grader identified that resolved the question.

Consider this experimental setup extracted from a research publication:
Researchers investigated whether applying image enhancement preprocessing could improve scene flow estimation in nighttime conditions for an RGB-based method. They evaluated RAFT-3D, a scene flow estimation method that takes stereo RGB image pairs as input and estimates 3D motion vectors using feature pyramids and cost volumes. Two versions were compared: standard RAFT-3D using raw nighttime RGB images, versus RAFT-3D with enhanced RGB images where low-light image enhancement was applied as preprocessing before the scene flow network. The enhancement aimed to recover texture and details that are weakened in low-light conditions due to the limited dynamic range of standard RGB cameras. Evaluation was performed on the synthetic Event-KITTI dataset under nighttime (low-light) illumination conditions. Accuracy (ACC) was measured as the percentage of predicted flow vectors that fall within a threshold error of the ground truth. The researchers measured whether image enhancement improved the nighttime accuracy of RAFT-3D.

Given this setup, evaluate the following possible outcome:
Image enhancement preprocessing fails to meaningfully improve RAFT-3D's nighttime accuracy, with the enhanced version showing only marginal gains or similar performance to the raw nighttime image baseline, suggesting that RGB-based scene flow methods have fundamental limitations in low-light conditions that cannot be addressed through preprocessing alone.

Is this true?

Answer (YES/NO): NO